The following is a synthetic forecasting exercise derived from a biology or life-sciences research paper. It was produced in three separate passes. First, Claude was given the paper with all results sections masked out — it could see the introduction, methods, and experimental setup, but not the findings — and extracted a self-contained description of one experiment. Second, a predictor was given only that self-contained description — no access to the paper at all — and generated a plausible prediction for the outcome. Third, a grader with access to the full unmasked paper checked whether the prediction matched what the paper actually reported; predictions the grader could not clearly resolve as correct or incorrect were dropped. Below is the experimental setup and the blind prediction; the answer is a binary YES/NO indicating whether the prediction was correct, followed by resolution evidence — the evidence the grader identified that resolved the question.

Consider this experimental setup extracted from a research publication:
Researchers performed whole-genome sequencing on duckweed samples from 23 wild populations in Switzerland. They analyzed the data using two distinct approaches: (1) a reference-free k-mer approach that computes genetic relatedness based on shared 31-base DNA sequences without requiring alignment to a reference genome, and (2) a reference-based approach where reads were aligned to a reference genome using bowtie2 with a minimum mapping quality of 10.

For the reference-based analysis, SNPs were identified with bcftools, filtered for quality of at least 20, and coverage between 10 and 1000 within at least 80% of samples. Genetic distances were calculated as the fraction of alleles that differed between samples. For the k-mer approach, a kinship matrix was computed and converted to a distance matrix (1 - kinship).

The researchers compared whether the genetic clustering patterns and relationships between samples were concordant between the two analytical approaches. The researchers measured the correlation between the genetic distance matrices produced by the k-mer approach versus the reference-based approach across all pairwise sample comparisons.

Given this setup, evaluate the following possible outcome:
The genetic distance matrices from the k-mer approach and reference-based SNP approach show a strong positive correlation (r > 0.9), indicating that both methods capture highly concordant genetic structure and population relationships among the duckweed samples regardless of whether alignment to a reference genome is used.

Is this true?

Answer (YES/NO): NO